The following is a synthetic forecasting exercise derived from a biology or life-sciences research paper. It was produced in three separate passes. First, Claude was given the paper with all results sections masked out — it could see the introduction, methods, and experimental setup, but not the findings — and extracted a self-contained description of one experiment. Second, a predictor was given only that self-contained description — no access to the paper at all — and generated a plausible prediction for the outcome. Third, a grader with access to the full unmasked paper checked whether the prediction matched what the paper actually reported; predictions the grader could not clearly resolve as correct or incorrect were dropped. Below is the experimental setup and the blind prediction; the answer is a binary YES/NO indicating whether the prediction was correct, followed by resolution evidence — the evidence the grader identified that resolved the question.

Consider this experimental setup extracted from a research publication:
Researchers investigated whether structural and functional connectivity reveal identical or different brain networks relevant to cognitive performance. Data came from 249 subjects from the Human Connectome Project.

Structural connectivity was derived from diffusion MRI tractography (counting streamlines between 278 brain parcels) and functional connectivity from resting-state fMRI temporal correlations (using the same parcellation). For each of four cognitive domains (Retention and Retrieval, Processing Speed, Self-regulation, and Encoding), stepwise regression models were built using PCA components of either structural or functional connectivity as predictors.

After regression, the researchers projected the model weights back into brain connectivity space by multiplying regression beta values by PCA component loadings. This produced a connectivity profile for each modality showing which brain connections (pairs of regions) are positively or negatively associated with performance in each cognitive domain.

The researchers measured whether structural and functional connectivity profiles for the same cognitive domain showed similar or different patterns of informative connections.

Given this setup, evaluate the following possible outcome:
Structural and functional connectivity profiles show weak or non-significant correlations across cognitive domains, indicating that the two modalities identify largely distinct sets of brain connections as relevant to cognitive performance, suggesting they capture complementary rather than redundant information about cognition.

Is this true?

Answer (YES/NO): YES